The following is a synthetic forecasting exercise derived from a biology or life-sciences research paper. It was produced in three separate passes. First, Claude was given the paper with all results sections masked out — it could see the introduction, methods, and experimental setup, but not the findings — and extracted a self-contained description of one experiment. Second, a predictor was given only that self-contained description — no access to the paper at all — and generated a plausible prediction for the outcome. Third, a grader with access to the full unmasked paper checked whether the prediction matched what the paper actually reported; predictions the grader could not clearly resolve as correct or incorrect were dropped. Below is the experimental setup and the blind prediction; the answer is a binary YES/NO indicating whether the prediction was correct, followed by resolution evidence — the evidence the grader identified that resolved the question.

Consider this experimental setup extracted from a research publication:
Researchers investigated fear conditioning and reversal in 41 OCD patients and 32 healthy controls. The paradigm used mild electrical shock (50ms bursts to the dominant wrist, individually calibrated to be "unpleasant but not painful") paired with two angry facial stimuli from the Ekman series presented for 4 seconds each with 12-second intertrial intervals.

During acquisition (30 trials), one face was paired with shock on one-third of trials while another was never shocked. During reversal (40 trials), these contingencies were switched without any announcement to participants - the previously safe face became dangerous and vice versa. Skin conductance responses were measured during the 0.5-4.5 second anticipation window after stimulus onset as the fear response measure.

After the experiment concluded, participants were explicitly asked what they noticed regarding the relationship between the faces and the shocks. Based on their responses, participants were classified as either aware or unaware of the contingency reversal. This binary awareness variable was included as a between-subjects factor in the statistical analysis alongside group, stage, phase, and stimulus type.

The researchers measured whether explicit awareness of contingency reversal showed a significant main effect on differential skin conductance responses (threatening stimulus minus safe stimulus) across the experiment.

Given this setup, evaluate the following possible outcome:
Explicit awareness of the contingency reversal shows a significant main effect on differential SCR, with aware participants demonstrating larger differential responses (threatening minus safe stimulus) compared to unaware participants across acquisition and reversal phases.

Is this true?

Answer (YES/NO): NO